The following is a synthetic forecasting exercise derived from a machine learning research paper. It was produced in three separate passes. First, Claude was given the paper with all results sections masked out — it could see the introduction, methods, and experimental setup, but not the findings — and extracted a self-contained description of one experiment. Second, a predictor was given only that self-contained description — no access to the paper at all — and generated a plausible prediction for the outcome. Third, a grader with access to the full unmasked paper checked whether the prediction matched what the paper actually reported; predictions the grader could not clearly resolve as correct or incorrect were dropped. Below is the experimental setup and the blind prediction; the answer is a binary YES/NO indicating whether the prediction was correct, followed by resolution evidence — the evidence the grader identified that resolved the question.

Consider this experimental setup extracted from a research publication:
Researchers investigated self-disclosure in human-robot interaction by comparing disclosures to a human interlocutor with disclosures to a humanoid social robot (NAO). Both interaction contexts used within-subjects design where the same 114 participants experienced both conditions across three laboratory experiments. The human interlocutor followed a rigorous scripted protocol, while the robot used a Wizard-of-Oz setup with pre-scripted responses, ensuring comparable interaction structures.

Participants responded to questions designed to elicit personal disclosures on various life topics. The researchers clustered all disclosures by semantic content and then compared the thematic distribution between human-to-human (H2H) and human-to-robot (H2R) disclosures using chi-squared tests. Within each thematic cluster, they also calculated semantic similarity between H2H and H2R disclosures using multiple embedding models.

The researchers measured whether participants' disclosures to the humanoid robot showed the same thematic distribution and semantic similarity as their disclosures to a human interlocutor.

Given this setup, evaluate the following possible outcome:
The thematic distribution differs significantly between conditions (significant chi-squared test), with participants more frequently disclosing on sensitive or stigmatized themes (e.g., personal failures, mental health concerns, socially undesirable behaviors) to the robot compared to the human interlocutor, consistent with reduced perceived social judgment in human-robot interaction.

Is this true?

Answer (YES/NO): NO